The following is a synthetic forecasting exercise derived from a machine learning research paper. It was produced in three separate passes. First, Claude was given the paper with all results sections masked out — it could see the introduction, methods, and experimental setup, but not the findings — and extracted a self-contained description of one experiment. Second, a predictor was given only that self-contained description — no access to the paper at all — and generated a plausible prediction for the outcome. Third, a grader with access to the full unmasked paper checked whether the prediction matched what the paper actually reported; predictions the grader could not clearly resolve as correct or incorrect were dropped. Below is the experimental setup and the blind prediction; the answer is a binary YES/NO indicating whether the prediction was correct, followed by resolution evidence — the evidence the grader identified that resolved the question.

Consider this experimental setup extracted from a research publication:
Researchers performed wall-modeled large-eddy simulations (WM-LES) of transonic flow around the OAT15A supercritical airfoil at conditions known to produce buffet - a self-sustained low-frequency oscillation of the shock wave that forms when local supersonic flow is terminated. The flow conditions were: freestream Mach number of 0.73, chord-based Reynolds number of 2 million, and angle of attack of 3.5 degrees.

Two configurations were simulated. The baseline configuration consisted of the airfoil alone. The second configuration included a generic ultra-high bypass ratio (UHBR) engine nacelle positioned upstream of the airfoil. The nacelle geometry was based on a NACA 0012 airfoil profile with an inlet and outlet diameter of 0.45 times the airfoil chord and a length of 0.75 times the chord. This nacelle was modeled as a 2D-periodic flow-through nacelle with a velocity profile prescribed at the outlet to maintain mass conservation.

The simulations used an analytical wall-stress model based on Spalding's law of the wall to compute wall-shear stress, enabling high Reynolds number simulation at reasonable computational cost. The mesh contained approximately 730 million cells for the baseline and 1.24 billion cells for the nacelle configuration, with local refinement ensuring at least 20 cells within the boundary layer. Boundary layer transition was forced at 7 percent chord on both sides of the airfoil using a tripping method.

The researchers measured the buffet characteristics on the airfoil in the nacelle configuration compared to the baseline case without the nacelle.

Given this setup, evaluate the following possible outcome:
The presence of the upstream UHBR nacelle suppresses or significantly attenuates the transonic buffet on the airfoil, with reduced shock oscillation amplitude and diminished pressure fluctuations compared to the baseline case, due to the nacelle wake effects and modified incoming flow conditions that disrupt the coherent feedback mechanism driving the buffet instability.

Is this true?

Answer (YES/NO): YES